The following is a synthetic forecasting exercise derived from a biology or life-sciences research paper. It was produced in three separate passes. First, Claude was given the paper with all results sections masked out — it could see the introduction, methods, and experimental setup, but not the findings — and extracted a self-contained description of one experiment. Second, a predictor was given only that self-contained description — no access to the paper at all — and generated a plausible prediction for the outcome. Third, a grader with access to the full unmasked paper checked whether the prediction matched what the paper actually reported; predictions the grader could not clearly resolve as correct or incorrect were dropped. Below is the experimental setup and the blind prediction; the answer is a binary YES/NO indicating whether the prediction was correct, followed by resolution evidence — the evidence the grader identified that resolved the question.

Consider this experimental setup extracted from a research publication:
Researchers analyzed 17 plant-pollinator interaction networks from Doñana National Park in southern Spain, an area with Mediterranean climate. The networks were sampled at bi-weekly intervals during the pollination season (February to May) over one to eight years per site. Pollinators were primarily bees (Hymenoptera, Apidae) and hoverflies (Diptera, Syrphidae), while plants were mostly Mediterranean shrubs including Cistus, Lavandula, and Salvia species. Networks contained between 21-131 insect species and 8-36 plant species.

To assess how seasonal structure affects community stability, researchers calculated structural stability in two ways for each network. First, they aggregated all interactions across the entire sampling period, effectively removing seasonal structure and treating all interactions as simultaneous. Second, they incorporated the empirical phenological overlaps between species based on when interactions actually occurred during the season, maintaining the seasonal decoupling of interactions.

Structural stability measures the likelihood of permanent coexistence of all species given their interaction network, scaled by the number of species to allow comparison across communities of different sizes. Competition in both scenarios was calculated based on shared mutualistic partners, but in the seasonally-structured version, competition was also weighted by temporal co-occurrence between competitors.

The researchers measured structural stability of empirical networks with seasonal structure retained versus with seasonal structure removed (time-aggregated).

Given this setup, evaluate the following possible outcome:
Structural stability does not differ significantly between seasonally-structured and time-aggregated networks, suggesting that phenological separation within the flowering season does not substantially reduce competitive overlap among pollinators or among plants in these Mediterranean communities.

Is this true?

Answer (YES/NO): NO